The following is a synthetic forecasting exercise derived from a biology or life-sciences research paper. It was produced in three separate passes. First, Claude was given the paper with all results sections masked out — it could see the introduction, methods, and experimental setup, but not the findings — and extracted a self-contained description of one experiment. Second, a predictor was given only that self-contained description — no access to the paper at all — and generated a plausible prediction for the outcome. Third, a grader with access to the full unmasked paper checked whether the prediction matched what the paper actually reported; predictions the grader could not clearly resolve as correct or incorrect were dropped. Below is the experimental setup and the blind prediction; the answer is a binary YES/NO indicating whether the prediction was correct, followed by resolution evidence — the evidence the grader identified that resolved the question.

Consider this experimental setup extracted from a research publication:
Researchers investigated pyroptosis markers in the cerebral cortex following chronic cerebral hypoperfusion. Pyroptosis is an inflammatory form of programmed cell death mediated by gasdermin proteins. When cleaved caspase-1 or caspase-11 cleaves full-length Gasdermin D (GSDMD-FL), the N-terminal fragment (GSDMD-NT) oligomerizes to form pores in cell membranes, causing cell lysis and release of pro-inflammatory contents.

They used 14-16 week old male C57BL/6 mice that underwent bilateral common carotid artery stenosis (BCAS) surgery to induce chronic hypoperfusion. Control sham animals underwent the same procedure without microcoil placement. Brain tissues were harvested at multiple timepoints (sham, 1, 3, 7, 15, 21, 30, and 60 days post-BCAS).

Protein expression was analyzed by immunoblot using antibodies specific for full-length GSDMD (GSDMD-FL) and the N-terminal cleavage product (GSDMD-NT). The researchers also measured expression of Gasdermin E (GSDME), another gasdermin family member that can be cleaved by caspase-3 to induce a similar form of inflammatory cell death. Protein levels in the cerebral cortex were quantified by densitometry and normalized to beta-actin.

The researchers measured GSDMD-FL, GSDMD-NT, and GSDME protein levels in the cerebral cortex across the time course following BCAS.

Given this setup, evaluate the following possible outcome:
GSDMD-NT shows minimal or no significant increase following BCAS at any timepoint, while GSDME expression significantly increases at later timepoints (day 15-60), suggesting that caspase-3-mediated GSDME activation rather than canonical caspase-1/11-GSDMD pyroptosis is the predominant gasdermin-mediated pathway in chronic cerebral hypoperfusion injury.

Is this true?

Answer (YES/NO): NO